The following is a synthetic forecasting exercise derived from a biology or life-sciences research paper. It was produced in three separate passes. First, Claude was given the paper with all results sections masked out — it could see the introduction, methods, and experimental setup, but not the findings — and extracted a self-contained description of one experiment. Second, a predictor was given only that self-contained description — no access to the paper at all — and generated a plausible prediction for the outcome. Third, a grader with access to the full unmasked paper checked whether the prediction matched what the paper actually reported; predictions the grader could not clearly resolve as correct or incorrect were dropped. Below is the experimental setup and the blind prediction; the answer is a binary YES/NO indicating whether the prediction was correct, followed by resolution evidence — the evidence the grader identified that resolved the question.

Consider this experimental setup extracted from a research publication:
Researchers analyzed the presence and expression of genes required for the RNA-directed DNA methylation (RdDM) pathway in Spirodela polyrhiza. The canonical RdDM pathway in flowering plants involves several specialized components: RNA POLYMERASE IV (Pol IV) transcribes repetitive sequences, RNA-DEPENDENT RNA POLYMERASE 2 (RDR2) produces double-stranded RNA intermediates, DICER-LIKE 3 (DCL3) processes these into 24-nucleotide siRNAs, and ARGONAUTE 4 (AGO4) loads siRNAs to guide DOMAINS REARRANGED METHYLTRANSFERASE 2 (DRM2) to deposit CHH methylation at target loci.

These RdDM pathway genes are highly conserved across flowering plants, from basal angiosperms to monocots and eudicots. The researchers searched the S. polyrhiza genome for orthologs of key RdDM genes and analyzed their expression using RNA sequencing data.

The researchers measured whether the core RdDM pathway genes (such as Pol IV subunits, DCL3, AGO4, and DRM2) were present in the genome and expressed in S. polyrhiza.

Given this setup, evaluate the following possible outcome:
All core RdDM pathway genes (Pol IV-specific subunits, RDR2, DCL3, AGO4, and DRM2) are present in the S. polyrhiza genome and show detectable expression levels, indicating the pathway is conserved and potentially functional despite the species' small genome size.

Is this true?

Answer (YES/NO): NO